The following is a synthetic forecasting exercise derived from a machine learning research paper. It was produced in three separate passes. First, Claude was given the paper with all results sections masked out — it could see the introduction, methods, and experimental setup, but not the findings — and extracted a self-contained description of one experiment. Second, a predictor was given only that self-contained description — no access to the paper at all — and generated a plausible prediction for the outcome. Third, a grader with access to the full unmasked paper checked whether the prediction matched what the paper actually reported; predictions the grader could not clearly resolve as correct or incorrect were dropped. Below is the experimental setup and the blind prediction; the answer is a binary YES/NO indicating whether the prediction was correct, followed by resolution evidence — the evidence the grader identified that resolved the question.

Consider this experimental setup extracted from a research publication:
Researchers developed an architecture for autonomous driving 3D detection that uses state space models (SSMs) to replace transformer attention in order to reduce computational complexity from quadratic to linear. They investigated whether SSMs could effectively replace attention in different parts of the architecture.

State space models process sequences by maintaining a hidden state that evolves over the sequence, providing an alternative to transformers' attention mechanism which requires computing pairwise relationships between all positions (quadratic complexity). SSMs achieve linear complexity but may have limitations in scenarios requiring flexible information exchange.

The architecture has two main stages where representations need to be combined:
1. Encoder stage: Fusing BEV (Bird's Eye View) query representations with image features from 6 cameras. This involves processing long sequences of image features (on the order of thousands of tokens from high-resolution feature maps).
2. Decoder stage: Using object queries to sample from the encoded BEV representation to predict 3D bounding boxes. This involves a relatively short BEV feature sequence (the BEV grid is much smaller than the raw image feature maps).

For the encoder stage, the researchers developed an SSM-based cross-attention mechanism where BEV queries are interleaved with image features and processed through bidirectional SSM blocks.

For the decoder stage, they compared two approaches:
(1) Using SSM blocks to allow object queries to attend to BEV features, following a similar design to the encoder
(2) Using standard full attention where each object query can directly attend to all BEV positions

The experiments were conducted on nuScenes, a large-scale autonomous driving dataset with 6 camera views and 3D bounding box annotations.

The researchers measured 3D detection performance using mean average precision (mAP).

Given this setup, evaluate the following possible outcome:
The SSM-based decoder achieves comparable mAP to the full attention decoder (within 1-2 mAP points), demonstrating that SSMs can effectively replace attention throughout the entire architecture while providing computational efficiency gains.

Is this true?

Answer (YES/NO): NO